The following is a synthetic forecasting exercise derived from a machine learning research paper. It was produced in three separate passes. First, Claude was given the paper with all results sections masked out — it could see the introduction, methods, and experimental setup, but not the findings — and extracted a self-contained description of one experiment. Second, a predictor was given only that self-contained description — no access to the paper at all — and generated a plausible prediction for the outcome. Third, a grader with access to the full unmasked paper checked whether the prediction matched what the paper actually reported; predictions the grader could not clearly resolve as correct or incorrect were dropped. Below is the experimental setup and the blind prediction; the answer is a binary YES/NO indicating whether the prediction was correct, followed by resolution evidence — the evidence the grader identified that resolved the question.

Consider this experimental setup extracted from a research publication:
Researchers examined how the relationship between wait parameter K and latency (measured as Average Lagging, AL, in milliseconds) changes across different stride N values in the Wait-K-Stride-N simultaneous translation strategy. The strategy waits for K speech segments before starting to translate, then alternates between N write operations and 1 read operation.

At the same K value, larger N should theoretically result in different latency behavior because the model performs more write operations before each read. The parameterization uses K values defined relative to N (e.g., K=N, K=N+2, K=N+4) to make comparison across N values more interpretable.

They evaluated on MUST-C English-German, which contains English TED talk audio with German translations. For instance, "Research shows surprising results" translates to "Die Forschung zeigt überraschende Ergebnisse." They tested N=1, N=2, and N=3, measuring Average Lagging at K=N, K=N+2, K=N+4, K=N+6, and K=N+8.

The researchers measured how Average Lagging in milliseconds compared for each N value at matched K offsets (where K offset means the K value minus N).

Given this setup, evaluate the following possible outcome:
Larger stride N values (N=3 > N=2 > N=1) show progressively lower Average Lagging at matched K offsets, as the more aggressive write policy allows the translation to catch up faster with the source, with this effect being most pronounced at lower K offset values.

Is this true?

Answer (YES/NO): NO